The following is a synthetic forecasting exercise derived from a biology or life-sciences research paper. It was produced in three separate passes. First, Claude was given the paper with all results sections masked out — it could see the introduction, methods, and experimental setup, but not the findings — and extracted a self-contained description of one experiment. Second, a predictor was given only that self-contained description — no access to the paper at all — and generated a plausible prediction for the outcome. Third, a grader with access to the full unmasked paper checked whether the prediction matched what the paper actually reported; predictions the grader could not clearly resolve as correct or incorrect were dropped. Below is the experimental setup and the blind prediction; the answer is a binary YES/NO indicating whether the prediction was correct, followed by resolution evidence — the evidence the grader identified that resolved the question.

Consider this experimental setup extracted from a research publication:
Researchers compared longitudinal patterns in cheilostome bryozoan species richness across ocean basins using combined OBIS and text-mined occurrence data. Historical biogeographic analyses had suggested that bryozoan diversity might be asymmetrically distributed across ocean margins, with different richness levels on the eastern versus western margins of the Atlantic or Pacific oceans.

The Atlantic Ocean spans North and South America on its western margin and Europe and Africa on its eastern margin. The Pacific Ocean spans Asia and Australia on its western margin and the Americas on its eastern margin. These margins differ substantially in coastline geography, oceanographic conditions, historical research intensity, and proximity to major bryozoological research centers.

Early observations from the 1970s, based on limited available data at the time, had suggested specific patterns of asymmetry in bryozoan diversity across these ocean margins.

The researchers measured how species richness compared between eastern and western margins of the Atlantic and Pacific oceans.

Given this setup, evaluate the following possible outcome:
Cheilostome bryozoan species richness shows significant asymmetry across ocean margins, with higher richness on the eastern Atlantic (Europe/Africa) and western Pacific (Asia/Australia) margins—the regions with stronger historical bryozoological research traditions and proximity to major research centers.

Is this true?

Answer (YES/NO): YES